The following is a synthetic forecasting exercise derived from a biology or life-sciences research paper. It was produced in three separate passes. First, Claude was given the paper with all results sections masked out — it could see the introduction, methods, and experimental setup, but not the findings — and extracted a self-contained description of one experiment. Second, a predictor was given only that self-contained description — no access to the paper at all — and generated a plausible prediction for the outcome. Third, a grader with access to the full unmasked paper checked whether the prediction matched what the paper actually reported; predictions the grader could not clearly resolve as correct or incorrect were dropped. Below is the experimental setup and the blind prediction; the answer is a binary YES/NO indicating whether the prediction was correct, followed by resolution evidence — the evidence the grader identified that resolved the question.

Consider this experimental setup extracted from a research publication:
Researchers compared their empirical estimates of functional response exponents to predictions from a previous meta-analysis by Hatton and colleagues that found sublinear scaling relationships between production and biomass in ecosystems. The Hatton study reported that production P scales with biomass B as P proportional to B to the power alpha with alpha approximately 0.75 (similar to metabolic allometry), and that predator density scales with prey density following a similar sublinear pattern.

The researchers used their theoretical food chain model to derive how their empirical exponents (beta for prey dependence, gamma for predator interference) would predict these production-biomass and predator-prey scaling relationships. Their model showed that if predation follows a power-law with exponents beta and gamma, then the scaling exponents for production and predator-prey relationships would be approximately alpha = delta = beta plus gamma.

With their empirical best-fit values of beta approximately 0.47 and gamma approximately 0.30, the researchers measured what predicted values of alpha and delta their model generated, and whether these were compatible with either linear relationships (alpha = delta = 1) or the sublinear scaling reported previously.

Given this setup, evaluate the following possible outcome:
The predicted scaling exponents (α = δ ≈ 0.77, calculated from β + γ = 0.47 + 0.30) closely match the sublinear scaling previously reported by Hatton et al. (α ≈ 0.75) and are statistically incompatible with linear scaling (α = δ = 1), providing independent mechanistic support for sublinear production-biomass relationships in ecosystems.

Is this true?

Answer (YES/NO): NO